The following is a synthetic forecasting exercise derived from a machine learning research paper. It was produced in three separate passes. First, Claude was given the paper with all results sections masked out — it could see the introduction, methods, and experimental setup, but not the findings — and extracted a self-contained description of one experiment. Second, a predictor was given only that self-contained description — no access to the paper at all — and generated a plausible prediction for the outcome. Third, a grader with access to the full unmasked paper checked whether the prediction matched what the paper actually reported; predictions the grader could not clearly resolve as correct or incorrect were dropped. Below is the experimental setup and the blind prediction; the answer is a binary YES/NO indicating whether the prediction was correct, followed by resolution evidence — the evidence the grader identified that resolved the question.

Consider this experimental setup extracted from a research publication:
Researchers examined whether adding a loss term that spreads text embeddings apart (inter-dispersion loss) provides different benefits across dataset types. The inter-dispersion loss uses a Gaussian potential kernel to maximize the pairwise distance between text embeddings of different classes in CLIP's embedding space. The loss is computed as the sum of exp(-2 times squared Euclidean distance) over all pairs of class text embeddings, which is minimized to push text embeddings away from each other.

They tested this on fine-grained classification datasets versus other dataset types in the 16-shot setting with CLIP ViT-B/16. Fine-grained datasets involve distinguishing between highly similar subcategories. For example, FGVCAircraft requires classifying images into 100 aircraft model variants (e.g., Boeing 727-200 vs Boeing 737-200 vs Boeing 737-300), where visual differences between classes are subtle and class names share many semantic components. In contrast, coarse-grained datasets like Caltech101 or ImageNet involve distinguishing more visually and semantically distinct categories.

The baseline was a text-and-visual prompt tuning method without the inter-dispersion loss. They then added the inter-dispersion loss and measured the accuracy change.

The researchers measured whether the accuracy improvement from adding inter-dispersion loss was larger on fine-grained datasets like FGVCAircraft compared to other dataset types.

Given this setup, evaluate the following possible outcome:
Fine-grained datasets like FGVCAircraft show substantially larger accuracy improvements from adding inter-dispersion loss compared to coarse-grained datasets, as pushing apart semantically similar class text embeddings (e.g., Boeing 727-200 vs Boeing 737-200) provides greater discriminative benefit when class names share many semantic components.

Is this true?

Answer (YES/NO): YES